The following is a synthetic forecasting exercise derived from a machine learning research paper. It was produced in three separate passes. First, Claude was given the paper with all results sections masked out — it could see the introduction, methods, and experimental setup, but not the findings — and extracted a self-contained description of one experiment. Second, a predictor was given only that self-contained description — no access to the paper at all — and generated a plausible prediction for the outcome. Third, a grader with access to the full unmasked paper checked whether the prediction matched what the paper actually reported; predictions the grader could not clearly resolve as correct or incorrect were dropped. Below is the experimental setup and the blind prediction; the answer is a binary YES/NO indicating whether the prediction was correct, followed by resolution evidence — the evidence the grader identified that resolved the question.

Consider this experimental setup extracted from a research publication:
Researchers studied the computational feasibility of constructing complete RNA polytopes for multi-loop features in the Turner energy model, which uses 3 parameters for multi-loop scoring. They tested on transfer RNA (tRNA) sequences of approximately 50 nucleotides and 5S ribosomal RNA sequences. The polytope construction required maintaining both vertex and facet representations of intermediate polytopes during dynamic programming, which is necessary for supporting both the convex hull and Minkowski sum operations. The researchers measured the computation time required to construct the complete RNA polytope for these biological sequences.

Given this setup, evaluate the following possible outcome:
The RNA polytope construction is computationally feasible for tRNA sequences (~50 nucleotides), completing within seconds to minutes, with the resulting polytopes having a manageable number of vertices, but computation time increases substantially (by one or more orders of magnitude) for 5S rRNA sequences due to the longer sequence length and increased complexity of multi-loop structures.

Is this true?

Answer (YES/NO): NO